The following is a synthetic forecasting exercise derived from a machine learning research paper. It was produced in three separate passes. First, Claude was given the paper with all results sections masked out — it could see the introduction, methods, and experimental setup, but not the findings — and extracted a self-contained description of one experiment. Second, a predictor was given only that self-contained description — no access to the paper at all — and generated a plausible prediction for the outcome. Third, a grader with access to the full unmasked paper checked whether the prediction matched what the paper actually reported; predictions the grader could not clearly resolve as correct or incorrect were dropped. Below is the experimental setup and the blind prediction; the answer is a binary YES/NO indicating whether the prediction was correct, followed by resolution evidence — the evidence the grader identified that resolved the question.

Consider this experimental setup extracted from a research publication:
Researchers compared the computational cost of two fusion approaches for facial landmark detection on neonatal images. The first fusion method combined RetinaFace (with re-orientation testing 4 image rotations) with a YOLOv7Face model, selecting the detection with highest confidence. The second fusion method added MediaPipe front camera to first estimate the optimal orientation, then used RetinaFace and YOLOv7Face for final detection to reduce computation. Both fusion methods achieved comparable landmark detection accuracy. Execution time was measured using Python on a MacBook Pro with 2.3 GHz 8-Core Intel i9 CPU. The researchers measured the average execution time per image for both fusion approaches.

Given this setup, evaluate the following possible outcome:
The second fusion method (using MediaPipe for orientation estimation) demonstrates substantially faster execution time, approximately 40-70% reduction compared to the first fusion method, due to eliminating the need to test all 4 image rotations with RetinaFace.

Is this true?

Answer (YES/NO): NO